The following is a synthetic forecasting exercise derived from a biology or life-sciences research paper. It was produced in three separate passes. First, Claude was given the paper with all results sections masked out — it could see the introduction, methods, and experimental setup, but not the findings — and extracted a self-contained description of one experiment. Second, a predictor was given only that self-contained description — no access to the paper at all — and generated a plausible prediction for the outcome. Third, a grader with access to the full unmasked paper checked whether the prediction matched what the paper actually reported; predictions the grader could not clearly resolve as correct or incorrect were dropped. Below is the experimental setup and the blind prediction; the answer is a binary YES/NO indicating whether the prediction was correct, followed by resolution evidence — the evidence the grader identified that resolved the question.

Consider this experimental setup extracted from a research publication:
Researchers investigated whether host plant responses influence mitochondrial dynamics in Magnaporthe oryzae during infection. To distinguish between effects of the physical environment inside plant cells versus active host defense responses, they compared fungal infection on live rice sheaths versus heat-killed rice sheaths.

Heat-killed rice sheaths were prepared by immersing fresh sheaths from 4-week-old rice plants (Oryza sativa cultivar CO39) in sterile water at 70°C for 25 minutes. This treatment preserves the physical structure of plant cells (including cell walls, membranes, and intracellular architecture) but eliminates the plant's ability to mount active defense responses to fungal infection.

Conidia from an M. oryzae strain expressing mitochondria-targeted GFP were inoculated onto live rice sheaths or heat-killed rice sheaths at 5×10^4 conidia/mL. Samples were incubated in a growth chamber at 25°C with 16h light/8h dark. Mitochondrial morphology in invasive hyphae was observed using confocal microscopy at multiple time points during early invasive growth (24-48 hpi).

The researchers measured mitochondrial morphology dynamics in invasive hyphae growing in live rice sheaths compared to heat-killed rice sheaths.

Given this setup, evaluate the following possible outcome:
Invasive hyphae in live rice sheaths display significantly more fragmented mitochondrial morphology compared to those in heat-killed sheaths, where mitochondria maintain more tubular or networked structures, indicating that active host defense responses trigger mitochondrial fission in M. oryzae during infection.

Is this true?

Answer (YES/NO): YES